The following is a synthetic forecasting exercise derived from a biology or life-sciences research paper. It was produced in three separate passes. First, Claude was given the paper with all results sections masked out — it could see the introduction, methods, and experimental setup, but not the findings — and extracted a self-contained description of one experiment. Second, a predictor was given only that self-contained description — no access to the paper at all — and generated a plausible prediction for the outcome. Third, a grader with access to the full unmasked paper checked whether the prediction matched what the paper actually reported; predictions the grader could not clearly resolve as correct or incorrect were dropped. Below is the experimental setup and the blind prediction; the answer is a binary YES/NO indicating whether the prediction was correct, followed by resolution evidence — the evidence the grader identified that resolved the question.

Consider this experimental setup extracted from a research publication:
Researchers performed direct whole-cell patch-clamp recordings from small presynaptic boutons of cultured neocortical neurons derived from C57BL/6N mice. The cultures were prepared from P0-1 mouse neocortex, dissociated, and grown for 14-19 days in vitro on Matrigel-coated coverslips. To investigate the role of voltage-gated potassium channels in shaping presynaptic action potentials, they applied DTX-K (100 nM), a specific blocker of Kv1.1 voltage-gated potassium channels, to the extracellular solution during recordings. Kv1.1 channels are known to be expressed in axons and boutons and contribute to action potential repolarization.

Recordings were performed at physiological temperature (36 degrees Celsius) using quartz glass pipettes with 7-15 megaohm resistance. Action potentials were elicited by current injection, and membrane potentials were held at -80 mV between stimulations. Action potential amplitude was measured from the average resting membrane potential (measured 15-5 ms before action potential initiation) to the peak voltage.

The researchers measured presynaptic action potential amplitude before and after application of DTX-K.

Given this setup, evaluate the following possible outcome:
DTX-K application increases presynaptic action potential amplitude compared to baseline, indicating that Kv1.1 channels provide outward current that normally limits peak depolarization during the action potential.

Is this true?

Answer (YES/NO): NO